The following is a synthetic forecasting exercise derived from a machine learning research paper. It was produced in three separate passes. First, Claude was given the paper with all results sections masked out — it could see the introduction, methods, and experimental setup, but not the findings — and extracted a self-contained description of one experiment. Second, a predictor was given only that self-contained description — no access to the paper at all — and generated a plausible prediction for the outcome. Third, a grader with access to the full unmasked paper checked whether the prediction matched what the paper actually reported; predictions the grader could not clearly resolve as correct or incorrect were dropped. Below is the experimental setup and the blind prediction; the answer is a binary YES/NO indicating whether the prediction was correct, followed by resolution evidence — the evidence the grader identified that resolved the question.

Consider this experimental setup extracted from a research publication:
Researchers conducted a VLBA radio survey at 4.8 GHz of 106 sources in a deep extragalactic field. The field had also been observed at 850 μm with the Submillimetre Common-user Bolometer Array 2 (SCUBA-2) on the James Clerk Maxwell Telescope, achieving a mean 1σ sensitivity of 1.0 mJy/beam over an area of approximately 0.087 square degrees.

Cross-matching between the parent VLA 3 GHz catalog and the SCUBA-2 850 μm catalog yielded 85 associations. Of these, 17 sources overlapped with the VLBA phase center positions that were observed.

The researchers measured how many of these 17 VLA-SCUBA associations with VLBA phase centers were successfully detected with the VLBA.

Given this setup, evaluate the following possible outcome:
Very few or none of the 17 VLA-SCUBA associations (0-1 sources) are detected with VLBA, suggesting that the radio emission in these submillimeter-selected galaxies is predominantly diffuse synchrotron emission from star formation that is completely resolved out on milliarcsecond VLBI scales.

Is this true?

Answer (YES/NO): NO